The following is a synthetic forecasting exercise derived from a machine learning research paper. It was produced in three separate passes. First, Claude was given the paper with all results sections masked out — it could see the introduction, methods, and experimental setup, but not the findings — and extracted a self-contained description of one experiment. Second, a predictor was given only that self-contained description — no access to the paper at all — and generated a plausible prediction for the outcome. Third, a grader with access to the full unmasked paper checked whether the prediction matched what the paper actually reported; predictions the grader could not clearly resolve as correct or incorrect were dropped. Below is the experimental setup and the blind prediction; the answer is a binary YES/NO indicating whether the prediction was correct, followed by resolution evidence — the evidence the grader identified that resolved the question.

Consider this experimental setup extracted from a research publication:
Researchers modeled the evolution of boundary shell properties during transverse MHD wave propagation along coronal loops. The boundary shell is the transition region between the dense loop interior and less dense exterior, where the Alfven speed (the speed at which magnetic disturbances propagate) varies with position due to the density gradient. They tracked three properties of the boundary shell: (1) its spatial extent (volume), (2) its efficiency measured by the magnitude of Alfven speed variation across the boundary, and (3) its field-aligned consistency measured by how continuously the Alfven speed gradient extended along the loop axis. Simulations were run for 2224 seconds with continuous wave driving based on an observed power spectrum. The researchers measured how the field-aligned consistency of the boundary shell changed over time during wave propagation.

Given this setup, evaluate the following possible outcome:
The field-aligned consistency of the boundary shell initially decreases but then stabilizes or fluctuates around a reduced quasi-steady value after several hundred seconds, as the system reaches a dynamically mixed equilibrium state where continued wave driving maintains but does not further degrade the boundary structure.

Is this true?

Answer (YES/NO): NO